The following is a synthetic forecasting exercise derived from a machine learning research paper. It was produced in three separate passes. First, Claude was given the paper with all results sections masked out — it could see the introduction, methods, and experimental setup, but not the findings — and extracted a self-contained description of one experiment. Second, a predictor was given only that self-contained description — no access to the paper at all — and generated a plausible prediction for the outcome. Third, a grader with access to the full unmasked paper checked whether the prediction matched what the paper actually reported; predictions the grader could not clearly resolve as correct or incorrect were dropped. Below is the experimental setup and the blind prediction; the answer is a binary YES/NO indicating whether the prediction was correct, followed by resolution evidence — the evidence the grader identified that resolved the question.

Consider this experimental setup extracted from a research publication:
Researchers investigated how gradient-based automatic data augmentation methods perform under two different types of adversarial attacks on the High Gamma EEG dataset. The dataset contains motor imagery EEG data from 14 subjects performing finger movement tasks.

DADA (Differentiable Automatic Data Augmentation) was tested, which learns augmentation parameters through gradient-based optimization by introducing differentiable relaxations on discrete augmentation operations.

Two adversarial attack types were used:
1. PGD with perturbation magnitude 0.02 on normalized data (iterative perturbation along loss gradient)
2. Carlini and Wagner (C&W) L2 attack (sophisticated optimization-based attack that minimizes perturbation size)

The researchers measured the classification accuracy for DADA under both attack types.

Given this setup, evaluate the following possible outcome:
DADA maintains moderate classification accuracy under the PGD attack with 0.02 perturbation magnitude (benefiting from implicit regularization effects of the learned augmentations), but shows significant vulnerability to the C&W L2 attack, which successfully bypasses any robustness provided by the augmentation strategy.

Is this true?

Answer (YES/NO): NO